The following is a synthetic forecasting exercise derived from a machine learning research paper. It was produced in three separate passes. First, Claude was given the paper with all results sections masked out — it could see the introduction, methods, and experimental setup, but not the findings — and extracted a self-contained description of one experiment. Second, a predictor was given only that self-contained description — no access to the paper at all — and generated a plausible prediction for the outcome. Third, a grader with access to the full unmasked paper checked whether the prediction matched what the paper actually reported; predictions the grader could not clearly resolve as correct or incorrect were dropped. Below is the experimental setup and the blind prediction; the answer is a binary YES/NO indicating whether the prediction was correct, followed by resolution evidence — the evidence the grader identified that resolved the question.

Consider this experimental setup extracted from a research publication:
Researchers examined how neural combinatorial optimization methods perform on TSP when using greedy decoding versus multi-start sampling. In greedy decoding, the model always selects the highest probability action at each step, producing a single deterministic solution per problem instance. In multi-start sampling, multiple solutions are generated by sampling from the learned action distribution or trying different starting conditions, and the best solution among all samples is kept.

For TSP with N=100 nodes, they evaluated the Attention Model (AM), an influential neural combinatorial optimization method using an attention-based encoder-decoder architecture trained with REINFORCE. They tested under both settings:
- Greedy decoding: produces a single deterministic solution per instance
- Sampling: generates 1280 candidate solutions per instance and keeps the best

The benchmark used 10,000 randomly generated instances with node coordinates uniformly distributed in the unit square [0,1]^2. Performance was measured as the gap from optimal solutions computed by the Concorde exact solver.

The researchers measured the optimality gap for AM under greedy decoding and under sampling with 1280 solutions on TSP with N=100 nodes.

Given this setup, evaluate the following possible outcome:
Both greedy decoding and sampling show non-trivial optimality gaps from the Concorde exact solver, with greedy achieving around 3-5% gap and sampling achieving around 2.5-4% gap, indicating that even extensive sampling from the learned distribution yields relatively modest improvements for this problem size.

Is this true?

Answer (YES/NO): NO